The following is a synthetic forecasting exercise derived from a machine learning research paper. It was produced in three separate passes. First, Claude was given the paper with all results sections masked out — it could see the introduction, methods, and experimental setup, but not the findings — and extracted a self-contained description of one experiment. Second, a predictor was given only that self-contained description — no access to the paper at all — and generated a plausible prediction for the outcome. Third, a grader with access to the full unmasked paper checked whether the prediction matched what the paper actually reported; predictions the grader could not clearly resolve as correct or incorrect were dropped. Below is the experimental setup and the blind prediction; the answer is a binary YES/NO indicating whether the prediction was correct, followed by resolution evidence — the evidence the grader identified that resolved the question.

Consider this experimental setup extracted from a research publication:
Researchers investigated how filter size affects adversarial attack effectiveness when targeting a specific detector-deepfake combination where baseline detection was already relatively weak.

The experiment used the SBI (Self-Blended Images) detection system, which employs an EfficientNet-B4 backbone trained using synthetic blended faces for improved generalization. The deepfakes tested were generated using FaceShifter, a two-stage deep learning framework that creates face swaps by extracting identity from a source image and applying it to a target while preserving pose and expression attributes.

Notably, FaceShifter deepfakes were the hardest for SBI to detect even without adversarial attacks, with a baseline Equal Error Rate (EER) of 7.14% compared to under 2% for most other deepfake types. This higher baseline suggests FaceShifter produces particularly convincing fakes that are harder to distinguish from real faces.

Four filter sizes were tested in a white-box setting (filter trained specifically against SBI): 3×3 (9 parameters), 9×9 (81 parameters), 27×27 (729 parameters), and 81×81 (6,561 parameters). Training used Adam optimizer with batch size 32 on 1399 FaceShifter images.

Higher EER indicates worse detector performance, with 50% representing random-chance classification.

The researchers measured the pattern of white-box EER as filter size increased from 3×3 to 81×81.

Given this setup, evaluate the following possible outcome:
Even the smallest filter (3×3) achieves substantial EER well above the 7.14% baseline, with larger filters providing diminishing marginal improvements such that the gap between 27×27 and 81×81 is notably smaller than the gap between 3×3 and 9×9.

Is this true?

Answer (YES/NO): NO